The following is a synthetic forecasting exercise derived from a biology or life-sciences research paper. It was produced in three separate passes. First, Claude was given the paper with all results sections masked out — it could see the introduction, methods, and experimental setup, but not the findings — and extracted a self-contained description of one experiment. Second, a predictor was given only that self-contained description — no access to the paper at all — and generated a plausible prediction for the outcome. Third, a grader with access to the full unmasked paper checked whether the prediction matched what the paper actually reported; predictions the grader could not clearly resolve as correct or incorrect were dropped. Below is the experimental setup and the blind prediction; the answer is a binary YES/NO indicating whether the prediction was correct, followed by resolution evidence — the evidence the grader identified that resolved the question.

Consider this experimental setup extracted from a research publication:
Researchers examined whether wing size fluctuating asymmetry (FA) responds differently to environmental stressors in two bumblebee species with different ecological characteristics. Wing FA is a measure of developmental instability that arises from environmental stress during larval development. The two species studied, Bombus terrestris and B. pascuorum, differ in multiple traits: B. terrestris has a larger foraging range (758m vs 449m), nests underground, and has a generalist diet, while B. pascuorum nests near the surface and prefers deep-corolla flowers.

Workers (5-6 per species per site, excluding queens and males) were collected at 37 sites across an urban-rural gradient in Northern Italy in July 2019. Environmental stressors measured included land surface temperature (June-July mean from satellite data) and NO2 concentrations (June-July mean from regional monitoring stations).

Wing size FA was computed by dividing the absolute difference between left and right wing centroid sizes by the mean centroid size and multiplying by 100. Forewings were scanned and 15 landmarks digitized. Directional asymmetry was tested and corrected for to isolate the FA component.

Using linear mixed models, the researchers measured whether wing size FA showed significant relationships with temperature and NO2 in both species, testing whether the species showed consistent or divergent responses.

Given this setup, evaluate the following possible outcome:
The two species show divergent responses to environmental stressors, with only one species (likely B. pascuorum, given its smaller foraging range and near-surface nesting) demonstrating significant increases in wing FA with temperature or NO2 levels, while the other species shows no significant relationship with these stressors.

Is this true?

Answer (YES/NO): NO